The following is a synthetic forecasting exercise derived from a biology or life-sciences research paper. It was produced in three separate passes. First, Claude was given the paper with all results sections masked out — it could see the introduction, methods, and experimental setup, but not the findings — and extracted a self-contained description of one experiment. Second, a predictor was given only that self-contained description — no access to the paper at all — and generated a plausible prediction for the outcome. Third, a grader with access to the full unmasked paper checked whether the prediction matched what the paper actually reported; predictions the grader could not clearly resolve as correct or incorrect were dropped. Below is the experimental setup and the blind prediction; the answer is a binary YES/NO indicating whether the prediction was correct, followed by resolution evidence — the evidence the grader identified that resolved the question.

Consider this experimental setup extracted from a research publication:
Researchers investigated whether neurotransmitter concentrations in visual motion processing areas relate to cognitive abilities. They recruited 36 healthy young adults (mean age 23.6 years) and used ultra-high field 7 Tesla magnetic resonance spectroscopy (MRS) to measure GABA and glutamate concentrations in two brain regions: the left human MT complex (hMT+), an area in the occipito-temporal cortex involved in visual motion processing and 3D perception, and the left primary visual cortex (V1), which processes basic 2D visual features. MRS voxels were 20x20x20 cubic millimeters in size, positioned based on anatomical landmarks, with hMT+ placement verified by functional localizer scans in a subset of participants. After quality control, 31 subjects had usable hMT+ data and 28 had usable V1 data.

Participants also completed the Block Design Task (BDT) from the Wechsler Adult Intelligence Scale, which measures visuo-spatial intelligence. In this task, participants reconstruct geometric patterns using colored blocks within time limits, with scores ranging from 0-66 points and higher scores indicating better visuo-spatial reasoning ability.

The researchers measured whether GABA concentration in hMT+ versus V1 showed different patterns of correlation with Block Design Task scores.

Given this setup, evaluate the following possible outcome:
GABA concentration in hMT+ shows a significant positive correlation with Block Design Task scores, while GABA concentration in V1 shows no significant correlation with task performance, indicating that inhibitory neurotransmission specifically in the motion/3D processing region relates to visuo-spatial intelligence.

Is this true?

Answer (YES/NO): YES